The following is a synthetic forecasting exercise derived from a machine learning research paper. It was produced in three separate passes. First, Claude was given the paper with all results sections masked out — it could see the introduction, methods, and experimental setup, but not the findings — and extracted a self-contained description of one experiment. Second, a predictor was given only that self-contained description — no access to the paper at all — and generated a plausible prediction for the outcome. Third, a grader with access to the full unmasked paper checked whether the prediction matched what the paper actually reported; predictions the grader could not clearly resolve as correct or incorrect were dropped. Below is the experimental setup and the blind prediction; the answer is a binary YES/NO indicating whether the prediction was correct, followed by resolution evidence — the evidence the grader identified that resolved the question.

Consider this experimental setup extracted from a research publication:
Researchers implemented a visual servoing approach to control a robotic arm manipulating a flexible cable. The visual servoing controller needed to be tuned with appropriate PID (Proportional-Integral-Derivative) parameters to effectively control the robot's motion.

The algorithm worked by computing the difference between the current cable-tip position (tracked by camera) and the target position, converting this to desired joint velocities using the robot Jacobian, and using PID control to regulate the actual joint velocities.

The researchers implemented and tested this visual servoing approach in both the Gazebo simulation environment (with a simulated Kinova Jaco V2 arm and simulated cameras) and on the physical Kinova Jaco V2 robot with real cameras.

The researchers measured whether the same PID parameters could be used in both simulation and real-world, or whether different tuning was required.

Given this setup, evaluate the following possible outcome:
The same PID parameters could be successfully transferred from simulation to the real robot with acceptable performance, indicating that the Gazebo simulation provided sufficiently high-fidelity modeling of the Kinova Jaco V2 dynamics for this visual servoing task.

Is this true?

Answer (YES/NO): NO